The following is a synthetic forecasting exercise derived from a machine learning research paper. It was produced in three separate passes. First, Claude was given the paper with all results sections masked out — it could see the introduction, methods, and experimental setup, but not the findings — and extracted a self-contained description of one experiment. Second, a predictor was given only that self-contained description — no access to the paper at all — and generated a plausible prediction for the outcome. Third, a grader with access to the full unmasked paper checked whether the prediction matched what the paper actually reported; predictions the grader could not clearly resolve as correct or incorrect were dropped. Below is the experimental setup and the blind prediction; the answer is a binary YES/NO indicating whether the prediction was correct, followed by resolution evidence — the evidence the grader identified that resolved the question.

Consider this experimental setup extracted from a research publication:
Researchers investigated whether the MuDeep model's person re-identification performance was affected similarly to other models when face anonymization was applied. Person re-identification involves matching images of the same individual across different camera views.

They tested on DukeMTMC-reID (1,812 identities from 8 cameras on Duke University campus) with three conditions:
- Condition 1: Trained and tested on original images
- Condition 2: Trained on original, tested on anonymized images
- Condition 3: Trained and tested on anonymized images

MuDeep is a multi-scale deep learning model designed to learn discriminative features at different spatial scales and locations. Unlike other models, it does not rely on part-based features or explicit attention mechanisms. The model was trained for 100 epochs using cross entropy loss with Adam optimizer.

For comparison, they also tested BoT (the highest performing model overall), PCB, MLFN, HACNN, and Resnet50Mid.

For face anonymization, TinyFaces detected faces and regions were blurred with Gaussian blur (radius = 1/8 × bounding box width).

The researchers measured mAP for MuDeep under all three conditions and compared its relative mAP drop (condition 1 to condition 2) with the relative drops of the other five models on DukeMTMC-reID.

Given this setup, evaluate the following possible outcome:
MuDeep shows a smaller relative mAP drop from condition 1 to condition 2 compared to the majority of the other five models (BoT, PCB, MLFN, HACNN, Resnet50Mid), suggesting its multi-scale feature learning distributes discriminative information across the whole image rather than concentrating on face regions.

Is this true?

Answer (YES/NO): NO